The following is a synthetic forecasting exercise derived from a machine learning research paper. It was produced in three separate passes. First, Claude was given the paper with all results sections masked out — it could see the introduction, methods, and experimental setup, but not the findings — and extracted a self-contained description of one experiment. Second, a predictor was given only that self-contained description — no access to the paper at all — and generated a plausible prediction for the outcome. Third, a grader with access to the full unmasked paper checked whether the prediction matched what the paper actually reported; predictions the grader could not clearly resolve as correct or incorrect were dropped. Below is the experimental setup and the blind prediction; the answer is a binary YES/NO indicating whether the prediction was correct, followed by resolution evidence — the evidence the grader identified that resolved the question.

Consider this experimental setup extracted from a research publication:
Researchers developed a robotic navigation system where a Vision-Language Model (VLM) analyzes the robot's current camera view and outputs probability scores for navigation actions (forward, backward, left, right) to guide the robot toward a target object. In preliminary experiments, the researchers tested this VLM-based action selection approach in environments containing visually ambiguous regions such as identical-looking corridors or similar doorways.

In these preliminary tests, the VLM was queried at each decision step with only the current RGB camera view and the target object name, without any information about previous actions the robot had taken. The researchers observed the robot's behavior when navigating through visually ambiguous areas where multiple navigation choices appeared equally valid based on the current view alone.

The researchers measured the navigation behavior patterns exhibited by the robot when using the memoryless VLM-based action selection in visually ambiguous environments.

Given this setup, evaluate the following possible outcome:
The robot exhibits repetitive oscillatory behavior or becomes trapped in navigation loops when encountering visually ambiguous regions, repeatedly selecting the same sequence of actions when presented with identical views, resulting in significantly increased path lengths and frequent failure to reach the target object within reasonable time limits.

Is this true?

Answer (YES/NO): NO